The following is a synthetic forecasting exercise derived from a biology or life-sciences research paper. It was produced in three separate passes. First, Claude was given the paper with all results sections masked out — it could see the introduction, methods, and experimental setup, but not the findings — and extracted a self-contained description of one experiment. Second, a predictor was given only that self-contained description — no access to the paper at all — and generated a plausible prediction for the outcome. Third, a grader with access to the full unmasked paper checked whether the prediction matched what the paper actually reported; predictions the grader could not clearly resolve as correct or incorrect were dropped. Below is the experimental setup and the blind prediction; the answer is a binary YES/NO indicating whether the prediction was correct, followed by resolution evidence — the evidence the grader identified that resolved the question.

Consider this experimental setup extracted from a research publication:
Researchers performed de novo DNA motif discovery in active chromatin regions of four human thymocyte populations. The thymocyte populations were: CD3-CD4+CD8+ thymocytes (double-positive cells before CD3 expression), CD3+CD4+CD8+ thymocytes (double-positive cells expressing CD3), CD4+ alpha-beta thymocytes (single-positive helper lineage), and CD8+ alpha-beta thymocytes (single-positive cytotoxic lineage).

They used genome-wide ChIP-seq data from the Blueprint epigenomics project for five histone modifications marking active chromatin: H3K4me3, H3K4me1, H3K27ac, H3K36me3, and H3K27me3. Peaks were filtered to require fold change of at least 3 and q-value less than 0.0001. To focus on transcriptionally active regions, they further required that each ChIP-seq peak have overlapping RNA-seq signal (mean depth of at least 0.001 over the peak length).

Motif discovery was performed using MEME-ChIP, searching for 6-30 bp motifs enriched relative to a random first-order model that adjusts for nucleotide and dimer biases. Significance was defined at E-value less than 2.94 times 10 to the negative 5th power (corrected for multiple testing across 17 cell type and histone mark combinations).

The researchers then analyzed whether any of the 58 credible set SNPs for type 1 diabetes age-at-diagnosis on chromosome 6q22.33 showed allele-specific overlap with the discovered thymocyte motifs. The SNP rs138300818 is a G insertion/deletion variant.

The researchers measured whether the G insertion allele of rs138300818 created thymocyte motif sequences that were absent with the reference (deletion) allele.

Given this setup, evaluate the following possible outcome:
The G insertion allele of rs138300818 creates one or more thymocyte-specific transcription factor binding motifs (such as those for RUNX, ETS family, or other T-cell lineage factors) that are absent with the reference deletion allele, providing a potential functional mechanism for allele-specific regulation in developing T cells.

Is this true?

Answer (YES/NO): NO